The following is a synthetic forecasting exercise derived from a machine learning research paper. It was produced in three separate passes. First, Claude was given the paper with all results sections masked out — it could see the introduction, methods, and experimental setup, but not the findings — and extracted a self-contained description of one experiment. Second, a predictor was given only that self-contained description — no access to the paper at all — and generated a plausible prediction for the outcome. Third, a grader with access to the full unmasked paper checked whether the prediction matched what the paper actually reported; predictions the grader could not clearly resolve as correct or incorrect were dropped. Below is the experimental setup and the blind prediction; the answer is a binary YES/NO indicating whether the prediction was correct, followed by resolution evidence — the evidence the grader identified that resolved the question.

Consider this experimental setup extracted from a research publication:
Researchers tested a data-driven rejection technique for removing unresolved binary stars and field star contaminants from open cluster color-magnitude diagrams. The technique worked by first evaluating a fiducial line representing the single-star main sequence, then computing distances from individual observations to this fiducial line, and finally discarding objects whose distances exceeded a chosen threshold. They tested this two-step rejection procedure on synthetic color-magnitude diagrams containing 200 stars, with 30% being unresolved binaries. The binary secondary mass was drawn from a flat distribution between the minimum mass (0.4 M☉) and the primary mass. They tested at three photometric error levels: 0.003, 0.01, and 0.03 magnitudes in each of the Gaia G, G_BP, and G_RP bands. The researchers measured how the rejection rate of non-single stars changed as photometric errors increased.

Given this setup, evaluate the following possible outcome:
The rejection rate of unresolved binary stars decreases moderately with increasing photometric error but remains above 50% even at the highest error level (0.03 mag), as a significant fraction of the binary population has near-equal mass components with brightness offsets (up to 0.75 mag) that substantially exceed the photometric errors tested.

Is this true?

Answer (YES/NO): NO